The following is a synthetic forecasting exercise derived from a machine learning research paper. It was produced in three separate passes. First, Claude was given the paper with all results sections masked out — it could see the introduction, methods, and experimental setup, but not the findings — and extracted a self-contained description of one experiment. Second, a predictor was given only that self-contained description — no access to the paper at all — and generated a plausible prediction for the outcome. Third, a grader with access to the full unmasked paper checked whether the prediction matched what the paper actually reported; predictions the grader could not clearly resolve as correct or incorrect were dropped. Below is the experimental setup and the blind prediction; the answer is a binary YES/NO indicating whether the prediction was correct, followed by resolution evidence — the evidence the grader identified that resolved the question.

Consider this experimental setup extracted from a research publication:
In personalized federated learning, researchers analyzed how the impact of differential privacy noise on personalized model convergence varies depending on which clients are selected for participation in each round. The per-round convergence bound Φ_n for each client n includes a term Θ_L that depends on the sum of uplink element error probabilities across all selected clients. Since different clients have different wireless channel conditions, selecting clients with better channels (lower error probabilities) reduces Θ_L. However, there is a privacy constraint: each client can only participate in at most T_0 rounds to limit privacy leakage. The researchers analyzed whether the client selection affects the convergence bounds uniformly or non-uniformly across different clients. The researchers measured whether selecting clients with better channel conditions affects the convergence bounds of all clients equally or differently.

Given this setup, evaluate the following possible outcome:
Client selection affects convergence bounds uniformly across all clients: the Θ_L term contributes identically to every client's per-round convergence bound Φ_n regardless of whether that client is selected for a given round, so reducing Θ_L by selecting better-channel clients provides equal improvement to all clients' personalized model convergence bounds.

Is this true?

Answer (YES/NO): NO